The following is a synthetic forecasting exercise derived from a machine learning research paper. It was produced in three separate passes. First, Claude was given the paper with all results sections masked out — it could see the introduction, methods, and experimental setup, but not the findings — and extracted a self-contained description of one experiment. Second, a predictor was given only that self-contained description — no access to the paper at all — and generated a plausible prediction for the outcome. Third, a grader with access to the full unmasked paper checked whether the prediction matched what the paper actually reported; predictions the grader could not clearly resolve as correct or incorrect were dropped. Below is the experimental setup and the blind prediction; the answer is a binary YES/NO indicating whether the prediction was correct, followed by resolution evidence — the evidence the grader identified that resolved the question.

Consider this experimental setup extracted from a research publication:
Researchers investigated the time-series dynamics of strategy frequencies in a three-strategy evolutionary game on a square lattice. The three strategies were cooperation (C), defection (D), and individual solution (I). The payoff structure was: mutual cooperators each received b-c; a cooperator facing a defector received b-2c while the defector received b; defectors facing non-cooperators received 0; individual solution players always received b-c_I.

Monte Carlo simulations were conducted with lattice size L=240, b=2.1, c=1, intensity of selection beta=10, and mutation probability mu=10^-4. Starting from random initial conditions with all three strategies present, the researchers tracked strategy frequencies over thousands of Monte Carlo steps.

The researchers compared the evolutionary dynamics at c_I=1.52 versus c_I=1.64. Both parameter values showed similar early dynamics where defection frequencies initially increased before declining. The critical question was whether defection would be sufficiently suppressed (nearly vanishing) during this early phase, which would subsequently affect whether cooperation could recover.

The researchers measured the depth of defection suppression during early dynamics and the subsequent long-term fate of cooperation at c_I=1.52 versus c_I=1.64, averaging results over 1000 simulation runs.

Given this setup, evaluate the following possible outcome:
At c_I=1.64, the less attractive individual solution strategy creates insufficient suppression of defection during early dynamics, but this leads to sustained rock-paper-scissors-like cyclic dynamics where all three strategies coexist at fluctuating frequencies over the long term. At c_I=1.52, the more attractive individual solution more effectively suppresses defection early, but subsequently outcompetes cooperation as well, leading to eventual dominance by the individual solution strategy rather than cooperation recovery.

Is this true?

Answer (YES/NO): NO